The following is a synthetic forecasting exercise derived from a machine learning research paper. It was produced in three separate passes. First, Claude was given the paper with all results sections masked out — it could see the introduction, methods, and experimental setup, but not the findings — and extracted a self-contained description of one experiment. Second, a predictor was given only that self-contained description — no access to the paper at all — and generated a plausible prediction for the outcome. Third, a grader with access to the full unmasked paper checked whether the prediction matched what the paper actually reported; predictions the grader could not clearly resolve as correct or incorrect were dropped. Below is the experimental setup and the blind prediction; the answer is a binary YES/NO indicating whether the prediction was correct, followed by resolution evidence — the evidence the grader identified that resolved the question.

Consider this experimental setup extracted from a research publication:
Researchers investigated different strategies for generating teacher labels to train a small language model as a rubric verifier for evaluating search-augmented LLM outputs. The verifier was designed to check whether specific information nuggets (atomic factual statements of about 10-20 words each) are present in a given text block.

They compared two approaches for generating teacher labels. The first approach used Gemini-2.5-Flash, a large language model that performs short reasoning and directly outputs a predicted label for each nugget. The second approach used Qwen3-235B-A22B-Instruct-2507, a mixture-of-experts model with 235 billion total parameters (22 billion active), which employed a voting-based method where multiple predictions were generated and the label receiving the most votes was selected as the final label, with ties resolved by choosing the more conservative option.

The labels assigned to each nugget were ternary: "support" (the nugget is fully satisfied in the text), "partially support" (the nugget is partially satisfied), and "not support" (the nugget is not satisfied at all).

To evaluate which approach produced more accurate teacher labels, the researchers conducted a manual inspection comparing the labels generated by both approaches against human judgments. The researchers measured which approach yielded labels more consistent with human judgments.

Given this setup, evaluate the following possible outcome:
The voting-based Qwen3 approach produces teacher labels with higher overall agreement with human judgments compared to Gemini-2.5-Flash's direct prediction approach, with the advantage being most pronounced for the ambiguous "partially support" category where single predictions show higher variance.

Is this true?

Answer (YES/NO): NO